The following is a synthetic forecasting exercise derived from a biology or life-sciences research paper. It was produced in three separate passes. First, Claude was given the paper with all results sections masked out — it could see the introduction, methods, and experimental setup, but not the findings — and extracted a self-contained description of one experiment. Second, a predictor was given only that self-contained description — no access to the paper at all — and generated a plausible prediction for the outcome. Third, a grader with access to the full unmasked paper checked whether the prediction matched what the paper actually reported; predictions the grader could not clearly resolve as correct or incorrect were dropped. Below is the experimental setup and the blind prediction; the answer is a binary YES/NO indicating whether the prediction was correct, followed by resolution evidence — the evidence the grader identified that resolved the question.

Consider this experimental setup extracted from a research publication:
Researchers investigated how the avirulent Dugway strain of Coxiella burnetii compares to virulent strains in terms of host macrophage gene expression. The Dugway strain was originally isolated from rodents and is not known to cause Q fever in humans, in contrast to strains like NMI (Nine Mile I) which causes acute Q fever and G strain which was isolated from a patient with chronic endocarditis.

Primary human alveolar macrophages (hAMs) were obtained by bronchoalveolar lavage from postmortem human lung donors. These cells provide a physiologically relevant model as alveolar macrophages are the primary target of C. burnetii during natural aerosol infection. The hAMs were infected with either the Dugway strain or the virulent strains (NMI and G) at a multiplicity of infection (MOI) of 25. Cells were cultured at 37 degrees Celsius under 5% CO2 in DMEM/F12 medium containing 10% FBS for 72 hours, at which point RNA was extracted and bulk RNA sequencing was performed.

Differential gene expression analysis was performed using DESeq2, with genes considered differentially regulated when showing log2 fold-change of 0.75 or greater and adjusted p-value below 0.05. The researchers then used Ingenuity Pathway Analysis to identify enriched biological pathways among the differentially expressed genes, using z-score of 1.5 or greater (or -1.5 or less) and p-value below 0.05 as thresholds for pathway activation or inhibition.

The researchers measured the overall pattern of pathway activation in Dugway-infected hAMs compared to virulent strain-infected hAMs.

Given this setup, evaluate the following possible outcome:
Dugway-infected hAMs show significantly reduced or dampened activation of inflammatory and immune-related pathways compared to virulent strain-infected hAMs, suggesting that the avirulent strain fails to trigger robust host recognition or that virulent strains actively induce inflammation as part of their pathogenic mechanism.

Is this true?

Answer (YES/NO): NO